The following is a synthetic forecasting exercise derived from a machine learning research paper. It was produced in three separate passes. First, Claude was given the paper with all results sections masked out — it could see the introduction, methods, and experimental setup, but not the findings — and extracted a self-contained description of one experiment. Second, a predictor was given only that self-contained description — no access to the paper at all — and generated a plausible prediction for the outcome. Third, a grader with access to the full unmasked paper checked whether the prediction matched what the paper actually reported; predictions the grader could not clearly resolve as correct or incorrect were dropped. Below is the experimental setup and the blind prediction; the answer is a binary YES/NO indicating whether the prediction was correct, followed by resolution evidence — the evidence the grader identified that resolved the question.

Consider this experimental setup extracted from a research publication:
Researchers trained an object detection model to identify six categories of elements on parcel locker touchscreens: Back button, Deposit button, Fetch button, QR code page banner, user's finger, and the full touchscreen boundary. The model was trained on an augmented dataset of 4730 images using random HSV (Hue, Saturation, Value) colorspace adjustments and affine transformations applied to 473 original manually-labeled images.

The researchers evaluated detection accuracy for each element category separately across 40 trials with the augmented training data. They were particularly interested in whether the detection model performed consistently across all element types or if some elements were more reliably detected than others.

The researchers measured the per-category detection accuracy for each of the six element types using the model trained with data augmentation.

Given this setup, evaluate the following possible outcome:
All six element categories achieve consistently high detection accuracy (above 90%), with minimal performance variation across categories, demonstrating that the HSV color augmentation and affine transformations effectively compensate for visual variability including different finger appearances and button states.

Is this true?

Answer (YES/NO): YES